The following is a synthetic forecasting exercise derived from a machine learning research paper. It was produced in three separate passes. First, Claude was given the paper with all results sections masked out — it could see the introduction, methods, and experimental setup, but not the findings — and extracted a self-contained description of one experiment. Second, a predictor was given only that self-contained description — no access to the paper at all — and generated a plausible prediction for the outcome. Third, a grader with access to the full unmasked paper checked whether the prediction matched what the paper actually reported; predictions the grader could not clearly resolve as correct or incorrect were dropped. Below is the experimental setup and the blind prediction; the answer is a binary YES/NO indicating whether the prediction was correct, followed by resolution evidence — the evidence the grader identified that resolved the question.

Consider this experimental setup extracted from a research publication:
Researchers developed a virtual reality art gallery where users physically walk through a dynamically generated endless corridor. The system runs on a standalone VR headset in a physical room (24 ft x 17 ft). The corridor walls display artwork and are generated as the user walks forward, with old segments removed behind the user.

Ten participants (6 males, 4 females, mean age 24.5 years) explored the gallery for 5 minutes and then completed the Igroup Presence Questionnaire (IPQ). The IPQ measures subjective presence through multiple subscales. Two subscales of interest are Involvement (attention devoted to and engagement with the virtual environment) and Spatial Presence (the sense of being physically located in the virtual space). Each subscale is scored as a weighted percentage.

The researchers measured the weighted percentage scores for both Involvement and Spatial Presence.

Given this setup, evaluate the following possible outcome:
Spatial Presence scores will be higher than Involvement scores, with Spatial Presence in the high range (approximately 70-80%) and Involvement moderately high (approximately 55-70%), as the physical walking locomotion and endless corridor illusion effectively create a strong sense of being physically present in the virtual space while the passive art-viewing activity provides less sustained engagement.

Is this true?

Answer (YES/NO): YES